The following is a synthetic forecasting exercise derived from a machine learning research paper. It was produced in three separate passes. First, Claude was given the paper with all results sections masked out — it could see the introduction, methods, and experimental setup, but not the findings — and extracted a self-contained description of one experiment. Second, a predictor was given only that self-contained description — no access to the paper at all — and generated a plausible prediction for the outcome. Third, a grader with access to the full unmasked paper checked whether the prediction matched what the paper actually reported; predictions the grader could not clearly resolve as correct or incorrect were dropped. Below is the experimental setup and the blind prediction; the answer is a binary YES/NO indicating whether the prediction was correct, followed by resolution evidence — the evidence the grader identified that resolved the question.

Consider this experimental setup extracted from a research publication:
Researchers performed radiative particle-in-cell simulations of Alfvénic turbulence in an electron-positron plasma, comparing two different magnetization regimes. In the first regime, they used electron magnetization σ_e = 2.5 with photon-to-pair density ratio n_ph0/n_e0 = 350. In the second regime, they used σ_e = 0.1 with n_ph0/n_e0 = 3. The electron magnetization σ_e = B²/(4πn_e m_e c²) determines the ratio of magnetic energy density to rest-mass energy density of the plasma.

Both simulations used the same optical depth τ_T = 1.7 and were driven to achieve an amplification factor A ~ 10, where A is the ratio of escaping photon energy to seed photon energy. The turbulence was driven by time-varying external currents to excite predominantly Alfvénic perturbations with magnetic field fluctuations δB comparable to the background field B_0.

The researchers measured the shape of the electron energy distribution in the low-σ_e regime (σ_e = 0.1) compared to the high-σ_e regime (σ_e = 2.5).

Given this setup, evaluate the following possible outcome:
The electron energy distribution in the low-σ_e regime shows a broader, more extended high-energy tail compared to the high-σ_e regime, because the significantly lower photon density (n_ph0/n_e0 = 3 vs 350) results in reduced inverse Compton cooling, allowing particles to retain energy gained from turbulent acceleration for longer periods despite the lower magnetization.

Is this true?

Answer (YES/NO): NO